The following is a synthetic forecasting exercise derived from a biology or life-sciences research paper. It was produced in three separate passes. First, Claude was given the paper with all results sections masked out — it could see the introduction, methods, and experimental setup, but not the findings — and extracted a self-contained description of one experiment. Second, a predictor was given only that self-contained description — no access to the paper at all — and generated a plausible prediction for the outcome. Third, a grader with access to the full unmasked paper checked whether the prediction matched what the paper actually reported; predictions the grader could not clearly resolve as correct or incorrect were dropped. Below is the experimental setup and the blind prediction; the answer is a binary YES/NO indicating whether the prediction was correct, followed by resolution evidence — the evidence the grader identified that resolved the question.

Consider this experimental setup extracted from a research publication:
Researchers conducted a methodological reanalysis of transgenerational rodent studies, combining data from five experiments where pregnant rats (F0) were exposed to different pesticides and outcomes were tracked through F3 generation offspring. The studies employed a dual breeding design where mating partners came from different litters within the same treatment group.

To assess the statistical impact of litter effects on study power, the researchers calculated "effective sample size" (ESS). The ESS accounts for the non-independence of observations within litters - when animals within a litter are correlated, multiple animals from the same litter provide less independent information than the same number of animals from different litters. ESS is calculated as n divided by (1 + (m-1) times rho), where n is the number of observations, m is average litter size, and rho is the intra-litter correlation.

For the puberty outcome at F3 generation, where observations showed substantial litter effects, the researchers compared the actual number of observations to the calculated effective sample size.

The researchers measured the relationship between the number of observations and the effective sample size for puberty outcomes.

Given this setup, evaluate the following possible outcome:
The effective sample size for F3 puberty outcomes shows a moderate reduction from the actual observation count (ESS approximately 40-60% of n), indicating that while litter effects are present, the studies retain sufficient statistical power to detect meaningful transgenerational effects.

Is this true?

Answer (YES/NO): NO